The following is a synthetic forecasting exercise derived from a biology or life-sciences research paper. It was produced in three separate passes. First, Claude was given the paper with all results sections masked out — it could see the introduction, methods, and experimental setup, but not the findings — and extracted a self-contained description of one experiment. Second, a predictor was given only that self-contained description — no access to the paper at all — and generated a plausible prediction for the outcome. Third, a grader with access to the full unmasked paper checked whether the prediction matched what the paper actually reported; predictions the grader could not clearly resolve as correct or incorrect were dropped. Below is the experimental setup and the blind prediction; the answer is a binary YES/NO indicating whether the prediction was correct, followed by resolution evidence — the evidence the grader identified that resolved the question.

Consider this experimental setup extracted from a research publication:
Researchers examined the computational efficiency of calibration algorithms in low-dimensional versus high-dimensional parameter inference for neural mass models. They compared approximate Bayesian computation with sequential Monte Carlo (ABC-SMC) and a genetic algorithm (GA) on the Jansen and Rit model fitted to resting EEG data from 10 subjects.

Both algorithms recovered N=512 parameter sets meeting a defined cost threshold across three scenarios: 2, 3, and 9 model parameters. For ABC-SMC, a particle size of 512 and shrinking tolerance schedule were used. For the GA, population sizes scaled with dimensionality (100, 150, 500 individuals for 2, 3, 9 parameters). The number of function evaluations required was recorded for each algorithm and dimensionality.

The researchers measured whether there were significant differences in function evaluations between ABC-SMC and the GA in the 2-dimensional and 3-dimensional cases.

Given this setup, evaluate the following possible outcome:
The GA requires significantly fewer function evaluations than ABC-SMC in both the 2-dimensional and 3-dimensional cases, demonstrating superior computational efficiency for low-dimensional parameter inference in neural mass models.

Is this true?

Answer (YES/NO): NO